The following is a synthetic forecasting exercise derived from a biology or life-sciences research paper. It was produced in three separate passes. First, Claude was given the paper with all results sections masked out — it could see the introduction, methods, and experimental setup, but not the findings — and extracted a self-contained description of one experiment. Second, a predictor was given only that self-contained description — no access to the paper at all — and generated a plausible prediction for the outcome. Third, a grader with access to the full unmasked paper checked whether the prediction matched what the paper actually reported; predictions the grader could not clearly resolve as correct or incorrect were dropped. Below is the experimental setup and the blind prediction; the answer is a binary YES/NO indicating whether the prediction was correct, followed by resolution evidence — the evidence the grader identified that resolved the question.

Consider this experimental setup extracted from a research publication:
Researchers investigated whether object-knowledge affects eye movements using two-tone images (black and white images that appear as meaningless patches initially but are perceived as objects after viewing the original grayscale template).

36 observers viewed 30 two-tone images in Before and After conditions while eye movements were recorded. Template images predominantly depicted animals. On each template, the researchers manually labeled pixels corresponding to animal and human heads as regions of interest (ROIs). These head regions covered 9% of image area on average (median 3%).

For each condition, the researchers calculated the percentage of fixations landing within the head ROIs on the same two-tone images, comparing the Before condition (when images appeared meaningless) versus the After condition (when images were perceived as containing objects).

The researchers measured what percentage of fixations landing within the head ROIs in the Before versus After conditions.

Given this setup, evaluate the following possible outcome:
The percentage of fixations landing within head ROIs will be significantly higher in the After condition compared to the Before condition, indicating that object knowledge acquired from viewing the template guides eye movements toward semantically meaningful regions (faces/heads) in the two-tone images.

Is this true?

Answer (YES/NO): YES